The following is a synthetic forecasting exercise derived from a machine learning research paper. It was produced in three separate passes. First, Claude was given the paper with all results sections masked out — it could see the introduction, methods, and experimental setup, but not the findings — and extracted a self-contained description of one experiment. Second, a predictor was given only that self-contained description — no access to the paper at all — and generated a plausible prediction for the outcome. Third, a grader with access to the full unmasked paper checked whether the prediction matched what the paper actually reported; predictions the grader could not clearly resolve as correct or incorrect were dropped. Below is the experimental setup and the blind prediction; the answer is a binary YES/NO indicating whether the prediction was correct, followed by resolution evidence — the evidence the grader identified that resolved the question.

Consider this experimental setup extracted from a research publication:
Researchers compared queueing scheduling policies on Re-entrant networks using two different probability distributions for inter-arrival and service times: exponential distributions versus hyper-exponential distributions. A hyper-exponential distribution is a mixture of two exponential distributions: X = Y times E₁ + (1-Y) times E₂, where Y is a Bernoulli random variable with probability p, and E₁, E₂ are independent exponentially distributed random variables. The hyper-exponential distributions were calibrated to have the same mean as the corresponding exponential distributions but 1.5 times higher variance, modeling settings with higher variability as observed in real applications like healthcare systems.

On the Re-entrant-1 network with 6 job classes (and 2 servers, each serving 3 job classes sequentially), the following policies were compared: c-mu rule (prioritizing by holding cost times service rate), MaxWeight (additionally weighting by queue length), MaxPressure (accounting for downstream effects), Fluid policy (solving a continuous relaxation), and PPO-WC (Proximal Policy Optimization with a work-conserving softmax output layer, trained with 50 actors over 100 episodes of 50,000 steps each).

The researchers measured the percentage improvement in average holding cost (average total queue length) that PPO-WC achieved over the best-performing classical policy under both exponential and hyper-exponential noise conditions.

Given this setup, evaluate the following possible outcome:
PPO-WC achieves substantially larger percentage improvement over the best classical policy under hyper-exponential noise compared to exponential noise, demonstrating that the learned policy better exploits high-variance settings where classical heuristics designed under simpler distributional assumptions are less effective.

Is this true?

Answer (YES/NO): NO